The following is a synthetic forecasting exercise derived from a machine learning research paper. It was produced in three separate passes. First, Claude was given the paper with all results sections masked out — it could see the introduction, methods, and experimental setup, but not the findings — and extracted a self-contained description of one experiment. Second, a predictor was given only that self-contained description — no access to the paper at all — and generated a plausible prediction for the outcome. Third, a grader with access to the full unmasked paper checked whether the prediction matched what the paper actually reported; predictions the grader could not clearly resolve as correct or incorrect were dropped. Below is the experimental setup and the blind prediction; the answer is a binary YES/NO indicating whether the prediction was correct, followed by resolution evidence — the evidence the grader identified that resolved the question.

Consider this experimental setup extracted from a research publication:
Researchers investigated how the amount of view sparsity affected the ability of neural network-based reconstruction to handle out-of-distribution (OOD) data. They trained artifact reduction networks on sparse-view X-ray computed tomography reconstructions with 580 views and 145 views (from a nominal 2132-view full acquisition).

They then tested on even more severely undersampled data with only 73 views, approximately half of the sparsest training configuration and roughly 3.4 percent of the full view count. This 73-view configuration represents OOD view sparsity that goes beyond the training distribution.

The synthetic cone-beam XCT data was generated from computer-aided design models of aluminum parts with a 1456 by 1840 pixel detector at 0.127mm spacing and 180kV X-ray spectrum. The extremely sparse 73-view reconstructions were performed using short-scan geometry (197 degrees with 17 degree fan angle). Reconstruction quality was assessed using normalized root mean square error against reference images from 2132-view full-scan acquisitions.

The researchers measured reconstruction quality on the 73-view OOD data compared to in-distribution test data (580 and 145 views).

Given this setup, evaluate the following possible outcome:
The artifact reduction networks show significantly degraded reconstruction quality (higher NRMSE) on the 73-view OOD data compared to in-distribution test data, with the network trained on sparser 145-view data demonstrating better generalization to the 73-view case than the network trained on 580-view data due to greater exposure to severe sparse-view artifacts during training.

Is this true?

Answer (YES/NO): NO